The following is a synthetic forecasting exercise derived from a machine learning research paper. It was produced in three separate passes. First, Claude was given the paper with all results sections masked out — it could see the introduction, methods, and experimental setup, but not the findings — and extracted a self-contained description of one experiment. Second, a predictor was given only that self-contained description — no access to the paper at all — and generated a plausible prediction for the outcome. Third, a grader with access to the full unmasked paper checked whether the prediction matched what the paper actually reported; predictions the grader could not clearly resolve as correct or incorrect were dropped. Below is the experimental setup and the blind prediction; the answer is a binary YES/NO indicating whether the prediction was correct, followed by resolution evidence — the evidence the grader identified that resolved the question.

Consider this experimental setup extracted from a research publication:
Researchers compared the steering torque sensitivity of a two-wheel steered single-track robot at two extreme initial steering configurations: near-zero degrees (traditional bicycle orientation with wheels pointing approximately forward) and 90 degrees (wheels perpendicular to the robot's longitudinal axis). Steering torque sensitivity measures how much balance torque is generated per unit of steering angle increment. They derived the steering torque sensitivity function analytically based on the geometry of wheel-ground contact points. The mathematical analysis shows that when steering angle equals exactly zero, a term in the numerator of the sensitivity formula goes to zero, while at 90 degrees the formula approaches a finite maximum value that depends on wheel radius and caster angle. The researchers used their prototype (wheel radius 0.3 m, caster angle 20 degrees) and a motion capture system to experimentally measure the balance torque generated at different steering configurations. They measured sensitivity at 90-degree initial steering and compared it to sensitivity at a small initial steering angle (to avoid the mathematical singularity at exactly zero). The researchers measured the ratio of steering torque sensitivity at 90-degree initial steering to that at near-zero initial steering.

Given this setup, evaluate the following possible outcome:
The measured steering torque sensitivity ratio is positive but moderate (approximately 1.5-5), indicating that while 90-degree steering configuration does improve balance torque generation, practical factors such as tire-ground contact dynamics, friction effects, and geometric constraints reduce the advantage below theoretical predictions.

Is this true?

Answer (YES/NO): NO